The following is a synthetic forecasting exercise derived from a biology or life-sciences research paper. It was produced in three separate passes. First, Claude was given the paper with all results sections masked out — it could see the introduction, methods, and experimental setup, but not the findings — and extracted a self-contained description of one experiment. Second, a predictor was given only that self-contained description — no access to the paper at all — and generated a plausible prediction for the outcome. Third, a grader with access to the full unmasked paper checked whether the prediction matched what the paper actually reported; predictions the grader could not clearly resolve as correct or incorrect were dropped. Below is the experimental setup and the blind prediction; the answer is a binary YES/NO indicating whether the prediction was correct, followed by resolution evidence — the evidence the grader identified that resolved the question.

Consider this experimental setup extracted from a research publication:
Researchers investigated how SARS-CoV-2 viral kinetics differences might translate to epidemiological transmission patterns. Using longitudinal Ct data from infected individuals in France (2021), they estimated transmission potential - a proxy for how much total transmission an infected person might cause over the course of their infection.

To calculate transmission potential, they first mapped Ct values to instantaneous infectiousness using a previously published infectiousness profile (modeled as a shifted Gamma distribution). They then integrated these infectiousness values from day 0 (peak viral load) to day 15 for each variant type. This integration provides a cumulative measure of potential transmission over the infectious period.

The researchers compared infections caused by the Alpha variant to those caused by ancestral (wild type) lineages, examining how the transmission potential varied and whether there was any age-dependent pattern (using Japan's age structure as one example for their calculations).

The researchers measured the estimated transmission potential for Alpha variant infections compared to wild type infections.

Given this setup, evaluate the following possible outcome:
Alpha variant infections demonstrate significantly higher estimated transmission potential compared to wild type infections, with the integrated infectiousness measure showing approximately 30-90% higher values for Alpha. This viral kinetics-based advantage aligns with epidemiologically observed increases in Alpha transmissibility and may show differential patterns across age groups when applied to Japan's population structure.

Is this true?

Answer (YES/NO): NO